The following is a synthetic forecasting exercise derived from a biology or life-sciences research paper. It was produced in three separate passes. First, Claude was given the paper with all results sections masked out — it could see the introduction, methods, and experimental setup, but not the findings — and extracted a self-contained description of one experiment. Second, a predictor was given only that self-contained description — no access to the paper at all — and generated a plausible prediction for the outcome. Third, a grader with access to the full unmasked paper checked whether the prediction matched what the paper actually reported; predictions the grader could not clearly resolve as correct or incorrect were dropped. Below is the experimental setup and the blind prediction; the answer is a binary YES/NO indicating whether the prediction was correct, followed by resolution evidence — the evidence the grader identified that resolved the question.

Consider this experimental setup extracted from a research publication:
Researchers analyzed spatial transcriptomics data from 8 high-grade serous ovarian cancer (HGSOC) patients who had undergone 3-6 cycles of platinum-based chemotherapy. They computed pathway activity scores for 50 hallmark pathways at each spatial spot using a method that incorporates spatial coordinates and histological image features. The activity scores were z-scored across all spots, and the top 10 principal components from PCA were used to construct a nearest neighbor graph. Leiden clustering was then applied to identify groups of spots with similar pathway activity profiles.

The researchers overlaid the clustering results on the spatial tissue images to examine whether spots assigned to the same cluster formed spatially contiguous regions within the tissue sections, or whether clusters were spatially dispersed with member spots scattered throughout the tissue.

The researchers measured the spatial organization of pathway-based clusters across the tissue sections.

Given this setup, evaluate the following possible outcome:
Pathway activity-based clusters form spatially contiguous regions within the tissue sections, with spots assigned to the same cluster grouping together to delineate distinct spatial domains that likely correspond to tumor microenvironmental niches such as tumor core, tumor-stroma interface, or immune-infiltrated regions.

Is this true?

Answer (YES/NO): YES